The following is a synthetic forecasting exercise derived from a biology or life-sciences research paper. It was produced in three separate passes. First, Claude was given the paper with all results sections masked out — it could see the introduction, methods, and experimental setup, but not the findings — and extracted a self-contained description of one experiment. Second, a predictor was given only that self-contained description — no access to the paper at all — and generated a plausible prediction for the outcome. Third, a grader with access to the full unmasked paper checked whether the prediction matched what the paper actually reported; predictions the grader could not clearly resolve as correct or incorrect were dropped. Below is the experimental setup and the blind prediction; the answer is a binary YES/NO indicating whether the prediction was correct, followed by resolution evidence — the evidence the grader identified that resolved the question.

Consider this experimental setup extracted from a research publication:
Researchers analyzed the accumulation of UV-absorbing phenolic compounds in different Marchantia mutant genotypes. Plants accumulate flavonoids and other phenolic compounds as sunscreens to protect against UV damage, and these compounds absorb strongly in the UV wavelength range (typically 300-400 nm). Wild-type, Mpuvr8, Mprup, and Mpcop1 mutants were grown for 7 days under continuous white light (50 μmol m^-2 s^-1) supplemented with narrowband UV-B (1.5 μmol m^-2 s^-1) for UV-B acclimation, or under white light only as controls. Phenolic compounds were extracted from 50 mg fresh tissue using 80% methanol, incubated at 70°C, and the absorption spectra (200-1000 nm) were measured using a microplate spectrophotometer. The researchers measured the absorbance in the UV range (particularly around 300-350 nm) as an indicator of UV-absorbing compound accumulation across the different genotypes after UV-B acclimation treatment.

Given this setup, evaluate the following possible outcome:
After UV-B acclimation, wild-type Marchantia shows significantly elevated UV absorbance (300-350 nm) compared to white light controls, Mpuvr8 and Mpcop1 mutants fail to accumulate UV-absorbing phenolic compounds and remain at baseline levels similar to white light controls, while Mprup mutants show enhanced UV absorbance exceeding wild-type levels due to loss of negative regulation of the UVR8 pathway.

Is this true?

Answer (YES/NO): NO